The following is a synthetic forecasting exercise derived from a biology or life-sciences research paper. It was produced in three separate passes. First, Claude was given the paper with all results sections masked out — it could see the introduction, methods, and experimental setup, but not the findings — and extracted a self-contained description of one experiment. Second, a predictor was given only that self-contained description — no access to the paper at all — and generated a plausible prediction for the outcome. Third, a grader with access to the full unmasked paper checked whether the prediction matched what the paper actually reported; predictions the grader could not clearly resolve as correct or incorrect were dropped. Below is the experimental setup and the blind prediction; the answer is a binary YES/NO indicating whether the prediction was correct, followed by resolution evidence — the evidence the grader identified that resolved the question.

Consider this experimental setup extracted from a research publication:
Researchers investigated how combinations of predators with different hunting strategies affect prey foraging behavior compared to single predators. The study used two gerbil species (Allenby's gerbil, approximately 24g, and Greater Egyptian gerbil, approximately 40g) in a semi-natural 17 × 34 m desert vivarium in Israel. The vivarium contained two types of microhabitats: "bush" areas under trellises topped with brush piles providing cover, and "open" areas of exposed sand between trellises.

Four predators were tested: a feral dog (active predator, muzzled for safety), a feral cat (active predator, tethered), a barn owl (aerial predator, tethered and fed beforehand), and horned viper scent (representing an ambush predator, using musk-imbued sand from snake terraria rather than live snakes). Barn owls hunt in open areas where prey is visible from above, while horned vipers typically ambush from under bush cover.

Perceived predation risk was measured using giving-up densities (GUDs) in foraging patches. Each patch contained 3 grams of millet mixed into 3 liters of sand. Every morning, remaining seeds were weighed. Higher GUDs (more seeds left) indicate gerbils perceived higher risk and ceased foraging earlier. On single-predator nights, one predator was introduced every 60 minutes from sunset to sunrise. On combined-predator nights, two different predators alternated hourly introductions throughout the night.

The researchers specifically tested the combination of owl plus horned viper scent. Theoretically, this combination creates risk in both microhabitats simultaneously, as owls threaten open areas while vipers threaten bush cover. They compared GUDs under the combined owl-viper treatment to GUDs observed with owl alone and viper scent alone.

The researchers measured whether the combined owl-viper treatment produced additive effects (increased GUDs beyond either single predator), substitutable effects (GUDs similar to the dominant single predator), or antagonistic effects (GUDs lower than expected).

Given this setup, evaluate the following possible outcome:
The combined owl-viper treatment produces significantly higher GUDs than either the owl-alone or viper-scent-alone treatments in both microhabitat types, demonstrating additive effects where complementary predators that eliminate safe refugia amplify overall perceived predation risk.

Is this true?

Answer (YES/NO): NO